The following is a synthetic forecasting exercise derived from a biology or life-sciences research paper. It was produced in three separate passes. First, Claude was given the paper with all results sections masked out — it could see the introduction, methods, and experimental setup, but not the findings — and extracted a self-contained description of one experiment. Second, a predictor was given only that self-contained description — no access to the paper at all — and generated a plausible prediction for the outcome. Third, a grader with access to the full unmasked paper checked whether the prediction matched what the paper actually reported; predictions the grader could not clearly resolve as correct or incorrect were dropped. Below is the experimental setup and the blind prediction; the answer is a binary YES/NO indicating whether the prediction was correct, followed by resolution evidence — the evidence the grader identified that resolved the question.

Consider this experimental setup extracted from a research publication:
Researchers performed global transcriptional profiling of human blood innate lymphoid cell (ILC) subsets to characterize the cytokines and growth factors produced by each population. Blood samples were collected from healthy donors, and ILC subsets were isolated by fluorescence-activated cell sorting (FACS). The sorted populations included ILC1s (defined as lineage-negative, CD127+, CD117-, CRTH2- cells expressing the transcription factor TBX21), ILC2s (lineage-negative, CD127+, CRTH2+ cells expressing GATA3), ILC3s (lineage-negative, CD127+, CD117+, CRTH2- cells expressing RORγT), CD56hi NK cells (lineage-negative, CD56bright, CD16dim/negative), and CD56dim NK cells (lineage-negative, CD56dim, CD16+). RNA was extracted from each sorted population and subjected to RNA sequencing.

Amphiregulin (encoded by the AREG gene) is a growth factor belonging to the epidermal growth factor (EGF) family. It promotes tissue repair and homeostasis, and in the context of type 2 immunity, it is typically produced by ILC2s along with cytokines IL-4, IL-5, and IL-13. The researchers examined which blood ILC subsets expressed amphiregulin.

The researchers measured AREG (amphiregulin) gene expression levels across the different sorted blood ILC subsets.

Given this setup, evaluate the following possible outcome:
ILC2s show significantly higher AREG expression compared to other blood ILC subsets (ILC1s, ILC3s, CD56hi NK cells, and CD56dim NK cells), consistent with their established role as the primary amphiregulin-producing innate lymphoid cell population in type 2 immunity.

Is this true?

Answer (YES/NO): NO